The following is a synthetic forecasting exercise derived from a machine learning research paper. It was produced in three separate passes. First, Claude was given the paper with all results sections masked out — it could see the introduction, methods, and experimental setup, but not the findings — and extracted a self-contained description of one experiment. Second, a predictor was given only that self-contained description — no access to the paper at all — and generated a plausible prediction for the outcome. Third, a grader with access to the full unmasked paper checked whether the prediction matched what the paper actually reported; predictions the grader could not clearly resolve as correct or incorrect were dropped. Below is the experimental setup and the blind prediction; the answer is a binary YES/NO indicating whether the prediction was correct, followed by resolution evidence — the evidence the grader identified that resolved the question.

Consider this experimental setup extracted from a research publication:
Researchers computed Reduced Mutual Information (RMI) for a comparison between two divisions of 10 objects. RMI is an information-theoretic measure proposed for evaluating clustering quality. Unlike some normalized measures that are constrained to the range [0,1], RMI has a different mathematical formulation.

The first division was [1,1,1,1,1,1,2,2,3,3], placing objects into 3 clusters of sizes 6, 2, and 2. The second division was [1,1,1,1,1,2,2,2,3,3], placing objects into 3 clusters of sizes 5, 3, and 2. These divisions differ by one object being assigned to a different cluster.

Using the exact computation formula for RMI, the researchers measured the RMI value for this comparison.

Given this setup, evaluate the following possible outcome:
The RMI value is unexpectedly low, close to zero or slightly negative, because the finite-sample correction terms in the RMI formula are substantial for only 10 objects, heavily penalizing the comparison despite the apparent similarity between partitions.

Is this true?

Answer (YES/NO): NO